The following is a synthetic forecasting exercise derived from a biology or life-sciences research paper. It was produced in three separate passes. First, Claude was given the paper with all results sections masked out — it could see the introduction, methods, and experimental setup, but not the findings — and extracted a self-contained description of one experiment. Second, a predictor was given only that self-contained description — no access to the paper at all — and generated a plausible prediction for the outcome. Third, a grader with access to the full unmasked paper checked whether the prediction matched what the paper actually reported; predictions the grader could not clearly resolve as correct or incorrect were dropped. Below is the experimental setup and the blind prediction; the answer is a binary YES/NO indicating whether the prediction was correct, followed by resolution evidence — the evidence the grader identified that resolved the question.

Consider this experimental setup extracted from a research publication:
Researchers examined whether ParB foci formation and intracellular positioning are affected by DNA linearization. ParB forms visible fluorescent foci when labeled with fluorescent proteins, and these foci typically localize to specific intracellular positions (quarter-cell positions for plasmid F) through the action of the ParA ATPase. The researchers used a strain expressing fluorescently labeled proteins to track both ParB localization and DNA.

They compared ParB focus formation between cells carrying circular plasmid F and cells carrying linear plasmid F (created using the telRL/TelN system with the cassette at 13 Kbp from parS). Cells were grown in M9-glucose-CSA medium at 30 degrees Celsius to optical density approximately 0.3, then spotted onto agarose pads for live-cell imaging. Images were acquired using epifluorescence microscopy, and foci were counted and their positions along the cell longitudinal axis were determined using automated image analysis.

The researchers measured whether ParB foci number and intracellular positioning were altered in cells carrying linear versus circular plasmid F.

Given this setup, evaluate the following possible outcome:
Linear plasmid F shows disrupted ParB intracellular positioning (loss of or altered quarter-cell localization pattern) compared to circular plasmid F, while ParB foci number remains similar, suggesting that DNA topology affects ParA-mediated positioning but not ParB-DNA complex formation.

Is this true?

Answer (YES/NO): NO